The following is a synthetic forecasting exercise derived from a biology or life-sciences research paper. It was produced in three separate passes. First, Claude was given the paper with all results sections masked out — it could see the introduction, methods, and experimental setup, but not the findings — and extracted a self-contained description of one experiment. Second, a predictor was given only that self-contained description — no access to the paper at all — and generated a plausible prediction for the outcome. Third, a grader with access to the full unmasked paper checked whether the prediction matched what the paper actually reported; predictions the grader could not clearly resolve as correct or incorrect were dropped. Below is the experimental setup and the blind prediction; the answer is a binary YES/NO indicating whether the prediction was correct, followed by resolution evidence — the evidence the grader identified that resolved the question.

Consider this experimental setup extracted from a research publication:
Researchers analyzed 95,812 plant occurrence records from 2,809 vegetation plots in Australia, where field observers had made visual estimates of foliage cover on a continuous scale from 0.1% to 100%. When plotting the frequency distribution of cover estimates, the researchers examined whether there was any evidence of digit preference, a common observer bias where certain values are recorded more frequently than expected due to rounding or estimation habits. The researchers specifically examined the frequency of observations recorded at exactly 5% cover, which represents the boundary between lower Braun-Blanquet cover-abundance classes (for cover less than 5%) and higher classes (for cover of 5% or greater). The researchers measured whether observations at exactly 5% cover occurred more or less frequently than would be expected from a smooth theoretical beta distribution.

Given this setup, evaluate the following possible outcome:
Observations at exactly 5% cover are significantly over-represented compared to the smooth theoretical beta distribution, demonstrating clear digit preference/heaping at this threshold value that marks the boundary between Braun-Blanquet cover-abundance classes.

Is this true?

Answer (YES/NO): YES